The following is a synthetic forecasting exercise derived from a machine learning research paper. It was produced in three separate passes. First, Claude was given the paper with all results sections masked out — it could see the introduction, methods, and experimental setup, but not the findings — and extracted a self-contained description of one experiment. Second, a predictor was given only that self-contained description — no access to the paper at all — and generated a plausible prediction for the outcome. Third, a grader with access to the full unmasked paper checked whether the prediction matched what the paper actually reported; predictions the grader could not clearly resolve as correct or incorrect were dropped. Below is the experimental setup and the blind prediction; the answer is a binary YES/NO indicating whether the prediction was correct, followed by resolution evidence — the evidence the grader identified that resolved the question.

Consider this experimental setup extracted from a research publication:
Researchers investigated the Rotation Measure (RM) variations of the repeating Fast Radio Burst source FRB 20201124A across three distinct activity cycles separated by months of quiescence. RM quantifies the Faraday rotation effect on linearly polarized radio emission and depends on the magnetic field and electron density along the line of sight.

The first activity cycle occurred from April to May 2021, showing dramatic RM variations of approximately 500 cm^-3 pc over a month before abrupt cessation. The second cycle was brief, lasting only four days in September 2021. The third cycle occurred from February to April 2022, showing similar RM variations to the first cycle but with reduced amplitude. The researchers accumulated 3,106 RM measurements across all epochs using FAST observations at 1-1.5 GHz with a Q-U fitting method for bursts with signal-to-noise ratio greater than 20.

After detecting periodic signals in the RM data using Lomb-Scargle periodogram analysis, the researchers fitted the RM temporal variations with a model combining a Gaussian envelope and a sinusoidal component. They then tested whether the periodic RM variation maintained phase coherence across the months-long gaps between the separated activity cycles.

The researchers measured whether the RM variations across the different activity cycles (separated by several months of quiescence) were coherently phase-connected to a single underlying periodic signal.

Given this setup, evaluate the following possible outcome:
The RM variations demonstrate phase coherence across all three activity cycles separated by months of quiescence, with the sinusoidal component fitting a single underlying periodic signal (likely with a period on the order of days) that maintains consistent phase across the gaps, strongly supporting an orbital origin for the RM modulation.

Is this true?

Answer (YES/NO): YES